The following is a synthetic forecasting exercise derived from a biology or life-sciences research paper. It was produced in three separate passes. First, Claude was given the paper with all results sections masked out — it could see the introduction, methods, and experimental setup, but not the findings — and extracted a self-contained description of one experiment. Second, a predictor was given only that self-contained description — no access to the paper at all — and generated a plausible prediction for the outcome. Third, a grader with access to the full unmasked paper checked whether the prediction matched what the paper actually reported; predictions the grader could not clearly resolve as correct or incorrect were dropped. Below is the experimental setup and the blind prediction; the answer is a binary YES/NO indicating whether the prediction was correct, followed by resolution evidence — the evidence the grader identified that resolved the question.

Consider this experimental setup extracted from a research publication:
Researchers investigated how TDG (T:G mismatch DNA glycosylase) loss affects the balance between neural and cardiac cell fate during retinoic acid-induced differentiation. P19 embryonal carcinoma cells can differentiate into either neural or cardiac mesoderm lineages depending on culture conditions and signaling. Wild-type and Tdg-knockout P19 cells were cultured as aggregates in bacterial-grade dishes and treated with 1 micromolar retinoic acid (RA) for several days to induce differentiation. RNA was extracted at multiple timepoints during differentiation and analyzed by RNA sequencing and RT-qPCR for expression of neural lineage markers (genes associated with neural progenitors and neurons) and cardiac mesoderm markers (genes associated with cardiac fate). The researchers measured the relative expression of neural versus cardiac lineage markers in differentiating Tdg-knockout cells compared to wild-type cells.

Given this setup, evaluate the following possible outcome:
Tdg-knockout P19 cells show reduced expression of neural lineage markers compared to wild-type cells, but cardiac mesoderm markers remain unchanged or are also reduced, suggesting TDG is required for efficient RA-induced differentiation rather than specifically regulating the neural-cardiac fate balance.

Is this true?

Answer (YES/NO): NO